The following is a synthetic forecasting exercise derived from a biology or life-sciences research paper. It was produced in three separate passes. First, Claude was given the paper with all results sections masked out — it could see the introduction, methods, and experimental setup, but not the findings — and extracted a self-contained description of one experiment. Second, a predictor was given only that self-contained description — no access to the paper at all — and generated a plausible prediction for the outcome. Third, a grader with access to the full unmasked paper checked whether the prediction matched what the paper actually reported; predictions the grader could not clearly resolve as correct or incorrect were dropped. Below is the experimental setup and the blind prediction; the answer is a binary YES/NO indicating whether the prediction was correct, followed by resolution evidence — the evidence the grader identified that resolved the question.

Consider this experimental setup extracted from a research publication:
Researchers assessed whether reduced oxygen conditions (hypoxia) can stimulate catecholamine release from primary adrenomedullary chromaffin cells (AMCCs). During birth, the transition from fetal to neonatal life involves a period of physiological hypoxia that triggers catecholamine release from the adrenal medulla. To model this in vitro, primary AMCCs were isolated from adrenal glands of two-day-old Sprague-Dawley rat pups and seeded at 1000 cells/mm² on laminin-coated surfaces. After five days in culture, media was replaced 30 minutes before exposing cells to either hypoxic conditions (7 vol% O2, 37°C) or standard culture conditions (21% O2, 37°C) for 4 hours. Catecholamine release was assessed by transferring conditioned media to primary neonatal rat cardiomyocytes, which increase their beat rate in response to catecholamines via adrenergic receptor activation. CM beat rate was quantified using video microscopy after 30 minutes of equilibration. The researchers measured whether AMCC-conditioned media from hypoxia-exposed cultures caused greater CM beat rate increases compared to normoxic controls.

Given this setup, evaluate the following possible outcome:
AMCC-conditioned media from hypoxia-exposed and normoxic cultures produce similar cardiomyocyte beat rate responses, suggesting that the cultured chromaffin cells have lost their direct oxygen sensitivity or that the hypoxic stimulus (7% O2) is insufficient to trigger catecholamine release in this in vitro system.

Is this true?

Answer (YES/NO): NO